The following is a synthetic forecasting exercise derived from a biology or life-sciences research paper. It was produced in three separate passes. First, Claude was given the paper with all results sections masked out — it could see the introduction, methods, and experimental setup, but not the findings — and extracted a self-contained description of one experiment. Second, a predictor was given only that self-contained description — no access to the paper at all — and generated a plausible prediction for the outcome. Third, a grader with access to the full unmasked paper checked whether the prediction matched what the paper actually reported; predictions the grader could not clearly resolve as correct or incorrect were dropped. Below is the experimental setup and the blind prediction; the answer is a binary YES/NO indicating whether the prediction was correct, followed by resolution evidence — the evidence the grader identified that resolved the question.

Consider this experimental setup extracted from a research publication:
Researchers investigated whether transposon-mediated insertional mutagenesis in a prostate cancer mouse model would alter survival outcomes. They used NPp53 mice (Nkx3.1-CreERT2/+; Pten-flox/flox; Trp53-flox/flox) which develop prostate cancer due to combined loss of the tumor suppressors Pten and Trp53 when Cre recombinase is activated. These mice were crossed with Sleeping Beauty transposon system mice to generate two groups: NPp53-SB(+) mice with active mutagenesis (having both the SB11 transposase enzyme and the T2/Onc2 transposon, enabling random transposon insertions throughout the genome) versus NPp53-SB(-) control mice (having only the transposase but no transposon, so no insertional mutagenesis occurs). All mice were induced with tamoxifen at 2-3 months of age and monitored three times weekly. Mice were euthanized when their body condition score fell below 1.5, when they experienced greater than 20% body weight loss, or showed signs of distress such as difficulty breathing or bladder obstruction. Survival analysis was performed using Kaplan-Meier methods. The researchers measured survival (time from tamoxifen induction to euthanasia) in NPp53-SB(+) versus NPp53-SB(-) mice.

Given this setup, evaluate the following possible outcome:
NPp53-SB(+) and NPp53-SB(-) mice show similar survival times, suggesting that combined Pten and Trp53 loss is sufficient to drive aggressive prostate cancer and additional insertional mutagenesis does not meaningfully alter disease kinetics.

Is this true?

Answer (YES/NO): NO